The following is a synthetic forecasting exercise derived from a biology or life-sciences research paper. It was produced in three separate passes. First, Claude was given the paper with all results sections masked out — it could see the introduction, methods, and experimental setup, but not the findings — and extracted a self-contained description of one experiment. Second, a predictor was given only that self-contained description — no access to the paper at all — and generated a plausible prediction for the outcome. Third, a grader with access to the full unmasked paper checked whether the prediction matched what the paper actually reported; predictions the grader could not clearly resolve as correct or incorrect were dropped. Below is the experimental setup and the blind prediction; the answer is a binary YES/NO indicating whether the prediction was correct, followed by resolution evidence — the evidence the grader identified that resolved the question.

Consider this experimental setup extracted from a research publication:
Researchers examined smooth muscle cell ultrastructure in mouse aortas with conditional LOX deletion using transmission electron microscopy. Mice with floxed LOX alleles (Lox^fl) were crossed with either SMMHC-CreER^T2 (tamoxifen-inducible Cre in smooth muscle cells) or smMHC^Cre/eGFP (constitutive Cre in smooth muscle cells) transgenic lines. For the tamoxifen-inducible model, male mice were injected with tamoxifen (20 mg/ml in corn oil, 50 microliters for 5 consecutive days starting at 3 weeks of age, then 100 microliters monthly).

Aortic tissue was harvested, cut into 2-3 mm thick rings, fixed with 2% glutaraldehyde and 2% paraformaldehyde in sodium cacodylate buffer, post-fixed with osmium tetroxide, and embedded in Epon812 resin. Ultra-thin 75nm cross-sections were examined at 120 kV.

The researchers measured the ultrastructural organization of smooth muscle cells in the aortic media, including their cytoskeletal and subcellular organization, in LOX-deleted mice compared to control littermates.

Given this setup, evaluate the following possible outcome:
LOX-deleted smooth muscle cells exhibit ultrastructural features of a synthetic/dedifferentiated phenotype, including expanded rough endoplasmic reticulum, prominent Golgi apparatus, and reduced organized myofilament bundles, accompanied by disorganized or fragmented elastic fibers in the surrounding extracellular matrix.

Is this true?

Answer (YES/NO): NO